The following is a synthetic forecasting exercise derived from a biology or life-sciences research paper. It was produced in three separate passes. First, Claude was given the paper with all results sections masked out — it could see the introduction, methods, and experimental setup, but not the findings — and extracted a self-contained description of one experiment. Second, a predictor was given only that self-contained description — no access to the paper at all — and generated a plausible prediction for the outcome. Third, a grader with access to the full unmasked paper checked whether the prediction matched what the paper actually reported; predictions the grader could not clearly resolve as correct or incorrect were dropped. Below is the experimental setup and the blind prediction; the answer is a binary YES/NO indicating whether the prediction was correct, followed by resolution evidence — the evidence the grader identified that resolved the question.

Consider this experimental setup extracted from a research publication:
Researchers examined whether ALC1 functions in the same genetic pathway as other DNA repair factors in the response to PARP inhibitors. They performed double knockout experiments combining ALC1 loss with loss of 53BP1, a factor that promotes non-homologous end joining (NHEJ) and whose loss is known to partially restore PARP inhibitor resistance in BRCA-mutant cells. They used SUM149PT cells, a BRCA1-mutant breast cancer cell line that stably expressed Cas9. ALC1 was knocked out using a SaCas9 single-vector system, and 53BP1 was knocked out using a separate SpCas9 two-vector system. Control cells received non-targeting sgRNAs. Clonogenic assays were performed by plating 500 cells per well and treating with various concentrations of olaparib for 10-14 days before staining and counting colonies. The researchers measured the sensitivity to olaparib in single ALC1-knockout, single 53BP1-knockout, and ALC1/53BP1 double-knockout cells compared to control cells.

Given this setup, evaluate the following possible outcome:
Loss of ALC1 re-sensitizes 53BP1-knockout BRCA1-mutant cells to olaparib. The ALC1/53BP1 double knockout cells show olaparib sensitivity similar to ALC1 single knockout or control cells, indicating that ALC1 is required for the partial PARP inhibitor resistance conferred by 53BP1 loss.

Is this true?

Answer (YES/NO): NO